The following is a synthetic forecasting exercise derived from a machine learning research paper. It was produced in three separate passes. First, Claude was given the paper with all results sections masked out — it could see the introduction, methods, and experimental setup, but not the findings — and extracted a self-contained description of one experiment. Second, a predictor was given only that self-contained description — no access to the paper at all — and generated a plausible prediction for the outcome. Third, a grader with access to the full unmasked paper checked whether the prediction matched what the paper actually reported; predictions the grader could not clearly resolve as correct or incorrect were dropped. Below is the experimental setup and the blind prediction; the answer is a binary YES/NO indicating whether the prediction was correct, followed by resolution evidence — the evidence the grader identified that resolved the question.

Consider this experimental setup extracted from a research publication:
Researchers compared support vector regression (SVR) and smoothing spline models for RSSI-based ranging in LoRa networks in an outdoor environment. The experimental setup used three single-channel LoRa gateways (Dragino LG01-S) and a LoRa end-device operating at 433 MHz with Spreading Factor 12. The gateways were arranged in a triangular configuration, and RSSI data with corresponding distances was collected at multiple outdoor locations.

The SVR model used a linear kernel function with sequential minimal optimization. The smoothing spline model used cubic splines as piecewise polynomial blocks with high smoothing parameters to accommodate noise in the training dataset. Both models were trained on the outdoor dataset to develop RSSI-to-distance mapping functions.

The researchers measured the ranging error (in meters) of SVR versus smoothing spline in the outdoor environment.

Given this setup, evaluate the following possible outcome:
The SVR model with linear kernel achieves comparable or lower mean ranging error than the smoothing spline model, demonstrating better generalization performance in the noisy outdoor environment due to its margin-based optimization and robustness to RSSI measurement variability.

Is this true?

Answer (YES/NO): NO